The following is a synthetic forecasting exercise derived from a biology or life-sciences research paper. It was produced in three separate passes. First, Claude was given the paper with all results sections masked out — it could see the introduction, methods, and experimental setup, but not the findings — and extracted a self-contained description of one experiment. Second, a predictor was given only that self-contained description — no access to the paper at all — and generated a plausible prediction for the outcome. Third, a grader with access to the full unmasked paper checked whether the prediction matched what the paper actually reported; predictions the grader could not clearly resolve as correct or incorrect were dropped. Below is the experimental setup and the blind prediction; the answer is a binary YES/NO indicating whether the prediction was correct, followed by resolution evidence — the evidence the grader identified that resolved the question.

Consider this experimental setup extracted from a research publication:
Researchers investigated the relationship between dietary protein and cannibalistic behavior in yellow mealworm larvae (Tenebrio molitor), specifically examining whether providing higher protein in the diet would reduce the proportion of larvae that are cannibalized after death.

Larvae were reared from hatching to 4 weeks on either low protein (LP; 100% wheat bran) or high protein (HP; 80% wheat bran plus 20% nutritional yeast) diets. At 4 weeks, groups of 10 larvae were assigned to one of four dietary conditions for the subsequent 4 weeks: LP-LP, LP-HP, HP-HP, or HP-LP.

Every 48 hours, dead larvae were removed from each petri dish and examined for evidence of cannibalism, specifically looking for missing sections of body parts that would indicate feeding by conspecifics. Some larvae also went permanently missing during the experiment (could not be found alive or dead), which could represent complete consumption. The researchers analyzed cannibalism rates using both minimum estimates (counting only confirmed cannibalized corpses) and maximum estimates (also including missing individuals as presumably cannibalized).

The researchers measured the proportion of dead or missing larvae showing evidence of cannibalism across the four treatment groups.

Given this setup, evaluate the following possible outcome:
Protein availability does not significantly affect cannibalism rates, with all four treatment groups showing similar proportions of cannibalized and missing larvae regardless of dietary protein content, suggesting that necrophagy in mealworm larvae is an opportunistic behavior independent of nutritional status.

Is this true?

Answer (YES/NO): NO